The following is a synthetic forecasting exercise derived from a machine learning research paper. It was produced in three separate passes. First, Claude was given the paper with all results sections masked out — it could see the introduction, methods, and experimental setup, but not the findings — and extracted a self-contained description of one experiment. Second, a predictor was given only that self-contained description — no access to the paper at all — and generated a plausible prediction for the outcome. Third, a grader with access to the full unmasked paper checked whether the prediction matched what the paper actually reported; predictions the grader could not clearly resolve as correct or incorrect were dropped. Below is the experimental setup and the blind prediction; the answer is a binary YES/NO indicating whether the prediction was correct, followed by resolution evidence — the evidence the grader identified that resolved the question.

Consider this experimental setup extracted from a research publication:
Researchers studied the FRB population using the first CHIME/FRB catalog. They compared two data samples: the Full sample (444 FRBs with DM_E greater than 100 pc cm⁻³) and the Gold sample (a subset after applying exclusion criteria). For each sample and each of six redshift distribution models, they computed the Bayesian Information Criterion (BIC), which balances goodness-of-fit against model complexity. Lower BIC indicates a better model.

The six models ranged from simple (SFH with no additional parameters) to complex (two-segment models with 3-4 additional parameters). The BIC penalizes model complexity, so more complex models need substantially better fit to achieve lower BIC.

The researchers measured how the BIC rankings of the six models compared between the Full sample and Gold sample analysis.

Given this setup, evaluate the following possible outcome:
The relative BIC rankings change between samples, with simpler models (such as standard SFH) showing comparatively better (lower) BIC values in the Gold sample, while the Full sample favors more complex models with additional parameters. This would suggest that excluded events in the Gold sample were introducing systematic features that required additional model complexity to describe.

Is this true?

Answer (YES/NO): NO